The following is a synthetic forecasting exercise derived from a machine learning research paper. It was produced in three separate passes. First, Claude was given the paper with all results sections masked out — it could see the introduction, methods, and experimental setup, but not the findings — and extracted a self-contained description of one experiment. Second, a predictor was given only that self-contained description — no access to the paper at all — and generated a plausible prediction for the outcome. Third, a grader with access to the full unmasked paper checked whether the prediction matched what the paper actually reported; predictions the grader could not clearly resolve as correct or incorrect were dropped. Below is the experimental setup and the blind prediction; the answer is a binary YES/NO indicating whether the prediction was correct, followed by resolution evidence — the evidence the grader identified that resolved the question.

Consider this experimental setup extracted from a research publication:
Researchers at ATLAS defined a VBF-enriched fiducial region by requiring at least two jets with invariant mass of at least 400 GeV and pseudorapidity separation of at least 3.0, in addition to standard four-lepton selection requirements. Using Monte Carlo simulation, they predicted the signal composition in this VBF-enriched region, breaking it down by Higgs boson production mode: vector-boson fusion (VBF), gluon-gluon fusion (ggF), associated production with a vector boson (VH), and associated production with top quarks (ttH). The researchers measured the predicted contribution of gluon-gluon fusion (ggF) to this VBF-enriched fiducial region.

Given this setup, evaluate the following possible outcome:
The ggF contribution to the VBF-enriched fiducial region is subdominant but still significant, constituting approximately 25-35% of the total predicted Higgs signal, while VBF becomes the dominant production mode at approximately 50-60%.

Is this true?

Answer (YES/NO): NO